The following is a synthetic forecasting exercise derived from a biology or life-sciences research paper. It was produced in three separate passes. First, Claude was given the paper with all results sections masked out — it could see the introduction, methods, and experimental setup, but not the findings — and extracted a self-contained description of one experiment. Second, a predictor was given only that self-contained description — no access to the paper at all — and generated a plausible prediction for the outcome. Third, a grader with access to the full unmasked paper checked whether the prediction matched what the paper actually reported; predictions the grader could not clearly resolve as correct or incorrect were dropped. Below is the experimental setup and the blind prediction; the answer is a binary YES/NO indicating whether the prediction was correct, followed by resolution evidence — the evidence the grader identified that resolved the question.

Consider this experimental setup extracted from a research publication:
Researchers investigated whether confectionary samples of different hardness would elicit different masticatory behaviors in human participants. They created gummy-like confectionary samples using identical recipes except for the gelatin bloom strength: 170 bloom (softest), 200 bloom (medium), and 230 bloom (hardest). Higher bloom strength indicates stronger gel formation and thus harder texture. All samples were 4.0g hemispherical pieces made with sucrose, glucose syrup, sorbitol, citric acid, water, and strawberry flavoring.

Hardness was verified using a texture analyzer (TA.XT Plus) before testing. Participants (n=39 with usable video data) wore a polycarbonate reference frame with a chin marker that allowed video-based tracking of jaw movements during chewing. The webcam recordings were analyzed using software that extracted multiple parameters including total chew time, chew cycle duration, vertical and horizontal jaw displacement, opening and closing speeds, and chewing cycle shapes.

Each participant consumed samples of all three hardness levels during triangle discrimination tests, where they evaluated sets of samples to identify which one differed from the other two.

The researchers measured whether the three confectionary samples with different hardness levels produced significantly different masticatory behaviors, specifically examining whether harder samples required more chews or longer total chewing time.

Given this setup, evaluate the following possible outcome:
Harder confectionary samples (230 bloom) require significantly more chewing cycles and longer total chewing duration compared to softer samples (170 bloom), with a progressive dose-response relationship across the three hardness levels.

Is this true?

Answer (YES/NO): NO